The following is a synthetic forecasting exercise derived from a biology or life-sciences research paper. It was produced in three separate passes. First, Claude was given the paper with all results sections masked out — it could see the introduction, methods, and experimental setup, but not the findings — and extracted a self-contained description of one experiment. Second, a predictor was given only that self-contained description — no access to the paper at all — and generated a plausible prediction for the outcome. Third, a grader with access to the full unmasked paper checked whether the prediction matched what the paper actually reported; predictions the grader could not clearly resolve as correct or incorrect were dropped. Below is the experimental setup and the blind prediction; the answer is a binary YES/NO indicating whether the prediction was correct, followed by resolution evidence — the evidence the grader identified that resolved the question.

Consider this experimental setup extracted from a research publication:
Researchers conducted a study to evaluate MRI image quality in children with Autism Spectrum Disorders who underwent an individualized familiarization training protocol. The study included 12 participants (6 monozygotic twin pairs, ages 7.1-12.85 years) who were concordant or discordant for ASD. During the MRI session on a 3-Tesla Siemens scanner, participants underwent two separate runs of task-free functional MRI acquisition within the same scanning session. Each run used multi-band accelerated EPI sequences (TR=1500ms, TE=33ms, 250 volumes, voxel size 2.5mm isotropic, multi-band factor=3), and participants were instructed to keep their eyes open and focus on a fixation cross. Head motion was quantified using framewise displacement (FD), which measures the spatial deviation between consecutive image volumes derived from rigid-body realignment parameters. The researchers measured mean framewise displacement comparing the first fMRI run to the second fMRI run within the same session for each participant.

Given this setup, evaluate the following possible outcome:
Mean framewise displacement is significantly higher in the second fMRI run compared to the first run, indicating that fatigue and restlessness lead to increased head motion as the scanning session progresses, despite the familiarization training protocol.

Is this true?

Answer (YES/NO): NO